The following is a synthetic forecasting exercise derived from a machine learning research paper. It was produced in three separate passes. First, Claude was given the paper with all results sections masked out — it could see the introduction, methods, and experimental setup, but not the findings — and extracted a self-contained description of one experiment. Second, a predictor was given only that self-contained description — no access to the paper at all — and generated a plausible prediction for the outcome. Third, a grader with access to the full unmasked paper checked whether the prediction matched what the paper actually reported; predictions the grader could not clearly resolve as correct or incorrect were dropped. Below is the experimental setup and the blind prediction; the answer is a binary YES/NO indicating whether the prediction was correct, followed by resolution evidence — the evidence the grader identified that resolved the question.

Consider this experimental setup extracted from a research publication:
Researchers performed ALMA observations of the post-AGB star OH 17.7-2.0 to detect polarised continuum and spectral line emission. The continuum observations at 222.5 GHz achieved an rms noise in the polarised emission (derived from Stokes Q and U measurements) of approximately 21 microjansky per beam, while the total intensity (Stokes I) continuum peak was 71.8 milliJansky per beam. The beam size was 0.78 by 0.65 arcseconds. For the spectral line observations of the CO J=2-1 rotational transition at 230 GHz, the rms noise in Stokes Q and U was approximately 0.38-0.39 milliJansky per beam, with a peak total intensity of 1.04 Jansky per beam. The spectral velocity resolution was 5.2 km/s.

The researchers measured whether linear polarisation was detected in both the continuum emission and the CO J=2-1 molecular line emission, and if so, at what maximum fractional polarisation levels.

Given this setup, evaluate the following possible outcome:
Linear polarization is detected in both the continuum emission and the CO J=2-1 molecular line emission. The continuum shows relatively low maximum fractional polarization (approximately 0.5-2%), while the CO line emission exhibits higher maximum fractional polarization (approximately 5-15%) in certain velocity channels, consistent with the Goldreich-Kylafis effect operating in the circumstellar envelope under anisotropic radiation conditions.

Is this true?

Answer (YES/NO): NO